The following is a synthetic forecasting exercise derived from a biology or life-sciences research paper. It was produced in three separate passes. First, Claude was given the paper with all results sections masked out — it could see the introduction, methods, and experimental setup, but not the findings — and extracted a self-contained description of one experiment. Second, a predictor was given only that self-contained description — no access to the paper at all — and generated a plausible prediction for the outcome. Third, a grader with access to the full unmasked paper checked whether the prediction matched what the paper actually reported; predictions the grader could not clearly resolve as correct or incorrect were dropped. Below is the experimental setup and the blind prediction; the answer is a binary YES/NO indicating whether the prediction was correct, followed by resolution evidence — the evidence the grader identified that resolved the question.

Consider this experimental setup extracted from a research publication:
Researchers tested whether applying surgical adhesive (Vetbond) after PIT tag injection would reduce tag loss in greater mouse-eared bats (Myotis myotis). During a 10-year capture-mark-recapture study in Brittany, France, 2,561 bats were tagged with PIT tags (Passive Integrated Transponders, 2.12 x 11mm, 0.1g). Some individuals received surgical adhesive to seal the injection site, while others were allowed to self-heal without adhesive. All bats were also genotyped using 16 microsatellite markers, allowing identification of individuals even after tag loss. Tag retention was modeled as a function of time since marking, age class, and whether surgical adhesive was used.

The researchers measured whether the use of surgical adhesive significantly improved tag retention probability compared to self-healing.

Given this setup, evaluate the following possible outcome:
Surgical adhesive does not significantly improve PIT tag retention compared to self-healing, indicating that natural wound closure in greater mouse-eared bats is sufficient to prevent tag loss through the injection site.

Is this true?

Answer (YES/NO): NO